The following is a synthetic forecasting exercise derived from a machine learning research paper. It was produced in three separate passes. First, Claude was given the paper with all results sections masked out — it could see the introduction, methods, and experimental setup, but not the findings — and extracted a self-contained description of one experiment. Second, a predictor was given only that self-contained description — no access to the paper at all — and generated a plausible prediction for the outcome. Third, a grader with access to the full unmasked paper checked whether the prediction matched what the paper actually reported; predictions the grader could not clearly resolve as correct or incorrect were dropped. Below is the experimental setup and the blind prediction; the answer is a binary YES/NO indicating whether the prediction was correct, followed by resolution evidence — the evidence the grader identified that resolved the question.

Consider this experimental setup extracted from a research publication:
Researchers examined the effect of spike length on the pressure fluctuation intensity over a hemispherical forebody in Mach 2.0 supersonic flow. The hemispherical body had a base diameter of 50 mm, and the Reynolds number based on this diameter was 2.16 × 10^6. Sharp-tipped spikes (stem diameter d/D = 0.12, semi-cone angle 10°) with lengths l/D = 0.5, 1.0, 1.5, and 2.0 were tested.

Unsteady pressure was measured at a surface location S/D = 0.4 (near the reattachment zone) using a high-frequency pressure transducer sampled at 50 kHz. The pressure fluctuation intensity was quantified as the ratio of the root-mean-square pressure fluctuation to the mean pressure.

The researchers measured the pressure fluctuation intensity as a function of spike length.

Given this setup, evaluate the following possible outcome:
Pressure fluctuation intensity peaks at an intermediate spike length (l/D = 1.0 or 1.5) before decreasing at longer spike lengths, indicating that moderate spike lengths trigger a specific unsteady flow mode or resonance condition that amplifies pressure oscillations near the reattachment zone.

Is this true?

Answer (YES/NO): NO